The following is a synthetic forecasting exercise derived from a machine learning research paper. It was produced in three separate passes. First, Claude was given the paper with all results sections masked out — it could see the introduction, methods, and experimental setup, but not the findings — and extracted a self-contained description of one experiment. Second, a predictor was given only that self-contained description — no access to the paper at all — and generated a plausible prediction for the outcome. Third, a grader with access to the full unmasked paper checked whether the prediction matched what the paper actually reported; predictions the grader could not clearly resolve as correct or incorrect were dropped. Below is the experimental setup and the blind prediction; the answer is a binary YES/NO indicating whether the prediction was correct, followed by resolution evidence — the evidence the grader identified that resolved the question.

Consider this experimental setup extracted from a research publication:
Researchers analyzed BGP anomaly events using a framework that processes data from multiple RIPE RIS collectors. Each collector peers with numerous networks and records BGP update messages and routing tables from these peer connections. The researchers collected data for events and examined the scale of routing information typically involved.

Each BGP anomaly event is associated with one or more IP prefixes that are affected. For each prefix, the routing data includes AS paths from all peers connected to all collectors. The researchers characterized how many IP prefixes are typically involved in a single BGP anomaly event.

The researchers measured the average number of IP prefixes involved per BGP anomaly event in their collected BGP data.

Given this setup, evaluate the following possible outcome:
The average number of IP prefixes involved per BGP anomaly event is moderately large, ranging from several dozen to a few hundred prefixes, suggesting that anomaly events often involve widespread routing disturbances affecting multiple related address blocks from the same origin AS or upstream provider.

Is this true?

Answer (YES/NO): NO